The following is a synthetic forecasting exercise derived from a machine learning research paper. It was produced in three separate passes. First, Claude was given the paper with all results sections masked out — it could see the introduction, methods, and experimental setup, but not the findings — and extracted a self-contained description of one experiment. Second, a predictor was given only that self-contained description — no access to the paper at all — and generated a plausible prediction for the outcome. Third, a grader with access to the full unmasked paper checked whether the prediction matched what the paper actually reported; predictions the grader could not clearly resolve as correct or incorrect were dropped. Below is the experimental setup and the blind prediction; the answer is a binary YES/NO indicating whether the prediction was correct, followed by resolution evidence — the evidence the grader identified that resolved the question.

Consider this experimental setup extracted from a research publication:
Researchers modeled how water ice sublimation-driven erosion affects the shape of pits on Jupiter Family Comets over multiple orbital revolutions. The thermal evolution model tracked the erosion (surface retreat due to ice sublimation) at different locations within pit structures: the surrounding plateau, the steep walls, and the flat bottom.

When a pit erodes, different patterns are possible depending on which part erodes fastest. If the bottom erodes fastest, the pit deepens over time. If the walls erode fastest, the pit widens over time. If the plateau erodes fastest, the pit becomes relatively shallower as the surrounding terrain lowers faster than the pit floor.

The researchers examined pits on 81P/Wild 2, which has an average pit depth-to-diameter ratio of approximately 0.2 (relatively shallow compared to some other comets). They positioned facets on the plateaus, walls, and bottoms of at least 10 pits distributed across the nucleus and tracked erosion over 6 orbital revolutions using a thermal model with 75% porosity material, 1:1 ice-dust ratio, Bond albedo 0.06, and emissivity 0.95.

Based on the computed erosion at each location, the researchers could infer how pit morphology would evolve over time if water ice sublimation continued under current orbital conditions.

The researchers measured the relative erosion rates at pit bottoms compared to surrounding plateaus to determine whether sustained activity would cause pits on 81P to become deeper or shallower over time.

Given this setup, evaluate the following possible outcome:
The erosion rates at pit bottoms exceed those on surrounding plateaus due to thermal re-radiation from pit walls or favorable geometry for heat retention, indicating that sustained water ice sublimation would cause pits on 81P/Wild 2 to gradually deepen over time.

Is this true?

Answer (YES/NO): NO